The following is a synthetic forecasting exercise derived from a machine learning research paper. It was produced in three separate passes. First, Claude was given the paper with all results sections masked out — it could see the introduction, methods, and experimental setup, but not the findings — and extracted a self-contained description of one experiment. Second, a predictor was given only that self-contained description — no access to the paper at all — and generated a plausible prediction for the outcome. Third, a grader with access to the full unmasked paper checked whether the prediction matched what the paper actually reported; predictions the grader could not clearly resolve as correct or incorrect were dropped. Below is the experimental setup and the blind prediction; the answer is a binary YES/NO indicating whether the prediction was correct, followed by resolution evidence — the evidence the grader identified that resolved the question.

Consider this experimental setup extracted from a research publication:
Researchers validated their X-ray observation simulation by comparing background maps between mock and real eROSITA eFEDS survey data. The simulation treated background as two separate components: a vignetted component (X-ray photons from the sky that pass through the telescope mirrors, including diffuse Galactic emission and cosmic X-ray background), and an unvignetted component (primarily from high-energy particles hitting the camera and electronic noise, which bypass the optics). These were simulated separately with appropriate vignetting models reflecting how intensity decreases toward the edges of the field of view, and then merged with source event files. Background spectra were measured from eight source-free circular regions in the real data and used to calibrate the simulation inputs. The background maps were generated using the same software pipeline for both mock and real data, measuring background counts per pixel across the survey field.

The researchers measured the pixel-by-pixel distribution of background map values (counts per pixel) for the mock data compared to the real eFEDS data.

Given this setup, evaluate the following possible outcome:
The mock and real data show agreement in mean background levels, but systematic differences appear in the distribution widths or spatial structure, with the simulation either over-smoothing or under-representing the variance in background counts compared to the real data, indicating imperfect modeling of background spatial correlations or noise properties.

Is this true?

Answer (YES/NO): YES